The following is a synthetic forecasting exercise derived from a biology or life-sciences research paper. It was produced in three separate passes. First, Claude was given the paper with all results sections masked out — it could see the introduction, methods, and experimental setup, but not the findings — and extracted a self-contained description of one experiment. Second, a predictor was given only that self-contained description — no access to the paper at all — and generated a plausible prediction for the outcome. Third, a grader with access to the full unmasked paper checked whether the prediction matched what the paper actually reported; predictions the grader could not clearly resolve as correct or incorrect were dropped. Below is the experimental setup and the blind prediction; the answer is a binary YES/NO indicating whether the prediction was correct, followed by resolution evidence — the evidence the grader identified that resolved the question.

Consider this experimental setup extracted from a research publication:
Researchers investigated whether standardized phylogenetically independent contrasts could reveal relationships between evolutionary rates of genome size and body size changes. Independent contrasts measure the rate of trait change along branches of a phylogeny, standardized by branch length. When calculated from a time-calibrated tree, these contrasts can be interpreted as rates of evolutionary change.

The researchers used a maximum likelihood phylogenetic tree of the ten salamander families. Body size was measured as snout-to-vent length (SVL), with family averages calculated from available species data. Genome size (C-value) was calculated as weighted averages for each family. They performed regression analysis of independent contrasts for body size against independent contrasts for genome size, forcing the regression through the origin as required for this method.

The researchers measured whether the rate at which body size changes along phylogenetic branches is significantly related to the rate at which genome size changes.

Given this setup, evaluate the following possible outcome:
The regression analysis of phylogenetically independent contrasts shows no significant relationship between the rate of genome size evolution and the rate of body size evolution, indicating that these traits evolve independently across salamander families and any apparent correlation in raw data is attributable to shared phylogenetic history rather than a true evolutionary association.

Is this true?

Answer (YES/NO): NO